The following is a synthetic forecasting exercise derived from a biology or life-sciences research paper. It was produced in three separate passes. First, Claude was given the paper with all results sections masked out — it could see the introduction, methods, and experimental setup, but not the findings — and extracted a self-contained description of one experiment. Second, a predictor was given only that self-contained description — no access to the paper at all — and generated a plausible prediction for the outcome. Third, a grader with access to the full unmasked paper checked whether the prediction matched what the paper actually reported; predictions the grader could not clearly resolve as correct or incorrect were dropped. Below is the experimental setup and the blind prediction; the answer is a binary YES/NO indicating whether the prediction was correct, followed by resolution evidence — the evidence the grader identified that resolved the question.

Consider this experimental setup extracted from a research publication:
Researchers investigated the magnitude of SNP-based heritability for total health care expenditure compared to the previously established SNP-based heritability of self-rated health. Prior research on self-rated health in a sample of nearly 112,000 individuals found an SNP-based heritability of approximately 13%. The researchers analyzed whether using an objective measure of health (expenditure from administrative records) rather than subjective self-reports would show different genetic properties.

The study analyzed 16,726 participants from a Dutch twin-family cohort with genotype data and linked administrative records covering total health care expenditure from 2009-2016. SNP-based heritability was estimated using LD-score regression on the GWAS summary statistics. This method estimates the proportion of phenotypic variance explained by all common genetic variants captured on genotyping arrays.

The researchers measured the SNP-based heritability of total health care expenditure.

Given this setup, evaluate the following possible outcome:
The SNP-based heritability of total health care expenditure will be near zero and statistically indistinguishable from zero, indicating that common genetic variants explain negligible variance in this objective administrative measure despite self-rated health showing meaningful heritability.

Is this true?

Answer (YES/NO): YES